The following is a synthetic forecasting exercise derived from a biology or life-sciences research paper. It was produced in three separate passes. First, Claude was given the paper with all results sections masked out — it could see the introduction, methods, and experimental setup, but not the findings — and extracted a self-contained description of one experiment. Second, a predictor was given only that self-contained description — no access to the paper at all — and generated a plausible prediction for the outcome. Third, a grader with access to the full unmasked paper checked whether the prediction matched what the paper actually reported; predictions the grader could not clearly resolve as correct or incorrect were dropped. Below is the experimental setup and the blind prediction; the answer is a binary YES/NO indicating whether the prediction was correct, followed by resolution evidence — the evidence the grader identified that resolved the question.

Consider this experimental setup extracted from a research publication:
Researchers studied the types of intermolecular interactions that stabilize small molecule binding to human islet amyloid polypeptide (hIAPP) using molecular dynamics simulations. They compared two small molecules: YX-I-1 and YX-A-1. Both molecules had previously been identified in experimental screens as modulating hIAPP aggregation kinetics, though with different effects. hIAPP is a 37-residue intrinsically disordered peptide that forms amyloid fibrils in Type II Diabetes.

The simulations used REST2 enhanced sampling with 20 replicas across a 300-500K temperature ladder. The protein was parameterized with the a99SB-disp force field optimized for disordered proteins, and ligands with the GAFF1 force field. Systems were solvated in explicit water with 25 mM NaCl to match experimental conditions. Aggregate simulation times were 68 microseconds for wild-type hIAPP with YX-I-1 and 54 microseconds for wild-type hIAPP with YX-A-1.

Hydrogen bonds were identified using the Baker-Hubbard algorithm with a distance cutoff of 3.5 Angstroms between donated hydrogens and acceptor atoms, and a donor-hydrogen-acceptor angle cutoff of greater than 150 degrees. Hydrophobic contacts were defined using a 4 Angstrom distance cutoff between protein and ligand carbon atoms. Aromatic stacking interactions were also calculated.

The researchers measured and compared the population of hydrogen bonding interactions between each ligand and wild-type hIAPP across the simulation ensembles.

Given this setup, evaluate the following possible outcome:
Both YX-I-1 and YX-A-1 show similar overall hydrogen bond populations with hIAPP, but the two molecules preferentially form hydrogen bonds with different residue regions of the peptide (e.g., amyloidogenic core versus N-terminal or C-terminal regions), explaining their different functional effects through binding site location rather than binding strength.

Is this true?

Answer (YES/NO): NO